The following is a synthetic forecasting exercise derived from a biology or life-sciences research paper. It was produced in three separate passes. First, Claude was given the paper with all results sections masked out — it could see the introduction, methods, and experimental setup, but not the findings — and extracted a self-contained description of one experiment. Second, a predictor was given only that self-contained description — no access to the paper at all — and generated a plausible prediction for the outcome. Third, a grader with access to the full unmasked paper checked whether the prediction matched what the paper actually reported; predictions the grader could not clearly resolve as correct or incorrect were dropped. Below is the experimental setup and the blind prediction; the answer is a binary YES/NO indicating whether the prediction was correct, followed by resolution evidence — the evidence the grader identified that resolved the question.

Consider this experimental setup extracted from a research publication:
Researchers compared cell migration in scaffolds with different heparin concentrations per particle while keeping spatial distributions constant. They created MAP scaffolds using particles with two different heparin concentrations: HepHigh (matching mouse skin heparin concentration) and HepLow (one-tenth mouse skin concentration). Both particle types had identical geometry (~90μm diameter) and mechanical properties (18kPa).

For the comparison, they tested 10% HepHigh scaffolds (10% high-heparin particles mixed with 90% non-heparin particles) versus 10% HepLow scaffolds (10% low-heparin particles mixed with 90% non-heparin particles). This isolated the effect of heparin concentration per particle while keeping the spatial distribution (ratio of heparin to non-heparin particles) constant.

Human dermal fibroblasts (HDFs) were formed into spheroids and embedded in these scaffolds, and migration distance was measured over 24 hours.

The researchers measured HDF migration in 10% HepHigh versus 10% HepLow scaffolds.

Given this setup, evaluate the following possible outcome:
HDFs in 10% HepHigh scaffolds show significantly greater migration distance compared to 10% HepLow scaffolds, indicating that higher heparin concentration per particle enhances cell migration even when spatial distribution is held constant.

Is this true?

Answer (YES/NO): YES